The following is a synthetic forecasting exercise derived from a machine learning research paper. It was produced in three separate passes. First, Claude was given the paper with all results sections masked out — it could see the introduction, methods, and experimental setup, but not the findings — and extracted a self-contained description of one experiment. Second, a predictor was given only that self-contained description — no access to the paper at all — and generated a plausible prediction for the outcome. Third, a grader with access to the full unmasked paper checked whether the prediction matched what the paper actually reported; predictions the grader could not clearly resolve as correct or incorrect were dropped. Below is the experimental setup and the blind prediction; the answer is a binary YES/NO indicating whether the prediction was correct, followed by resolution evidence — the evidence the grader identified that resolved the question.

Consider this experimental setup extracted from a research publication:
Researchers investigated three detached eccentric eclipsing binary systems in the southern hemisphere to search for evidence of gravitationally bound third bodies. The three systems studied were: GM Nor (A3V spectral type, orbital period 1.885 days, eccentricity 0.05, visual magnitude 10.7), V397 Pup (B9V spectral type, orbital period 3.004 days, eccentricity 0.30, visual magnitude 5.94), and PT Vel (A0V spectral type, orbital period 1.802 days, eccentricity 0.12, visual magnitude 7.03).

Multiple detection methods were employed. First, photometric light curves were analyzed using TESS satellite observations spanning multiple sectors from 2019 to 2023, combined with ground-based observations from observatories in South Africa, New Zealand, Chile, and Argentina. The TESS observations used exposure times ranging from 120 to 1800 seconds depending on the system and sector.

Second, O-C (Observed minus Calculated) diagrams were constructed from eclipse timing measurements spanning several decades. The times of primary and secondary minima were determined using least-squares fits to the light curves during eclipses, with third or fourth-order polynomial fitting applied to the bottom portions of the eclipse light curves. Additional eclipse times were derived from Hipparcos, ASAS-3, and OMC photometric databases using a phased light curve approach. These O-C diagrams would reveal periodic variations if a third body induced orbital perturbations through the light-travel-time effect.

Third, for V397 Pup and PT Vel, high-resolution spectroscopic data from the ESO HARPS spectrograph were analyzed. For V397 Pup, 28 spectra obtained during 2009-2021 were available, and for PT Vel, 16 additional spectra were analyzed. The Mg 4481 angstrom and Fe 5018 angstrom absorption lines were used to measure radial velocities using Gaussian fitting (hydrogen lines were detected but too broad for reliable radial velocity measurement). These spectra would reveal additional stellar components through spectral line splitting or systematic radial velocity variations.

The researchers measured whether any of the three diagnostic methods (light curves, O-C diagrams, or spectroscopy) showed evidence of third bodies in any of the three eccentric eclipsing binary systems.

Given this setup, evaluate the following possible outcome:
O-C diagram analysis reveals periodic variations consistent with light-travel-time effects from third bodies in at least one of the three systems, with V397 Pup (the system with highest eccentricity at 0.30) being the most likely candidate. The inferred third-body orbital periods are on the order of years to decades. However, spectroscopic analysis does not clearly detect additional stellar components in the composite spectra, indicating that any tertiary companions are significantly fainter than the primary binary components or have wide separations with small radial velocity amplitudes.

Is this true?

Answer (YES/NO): NO